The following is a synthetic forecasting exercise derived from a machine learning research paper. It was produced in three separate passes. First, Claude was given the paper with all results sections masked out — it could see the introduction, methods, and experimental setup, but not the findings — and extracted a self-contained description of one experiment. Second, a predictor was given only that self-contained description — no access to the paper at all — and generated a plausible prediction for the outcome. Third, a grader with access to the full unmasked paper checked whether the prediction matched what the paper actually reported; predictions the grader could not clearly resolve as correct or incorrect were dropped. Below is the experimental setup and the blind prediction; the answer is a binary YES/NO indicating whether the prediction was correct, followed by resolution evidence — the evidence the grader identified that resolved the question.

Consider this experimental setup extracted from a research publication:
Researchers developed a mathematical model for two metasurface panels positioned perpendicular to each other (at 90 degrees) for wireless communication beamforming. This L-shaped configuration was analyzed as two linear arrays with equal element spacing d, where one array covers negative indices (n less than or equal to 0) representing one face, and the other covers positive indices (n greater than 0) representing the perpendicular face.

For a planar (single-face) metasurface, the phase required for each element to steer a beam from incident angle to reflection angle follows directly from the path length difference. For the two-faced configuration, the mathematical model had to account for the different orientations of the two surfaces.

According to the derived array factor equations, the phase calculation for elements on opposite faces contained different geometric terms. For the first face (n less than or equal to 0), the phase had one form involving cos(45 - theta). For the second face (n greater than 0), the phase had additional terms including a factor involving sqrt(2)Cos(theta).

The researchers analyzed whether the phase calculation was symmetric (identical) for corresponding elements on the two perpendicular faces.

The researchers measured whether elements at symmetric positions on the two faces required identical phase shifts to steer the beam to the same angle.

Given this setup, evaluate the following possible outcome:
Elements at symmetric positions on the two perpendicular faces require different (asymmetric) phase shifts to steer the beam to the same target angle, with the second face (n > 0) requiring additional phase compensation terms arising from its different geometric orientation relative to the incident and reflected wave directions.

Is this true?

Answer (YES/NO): YES